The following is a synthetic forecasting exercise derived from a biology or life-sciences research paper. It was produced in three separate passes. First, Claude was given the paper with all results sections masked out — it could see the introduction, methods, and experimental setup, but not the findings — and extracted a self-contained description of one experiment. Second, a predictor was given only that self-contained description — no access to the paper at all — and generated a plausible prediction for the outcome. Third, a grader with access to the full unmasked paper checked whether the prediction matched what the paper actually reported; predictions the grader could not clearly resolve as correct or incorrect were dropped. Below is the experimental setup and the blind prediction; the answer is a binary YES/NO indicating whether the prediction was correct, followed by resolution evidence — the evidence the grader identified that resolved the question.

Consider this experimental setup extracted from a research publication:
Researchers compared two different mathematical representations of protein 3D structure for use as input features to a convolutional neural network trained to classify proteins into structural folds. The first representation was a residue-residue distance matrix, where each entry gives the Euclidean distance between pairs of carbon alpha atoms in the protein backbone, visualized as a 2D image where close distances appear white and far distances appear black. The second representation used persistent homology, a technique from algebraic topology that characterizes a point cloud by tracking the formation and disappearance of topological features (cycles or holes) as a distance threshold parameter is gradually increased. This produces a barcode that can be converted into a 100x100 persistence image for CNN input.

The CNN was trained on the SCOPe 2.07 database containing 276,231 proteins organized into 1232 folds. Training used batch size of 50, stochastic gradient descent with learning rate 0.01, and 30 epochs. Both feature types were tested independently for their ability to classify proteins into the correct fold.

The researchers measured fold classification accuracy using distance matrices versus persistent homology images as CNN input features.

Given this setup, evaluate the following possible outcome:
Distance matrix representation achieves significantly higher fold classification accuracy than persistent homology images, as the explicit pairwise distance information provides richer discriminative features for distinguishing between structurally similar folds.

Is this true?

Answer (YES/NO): YES